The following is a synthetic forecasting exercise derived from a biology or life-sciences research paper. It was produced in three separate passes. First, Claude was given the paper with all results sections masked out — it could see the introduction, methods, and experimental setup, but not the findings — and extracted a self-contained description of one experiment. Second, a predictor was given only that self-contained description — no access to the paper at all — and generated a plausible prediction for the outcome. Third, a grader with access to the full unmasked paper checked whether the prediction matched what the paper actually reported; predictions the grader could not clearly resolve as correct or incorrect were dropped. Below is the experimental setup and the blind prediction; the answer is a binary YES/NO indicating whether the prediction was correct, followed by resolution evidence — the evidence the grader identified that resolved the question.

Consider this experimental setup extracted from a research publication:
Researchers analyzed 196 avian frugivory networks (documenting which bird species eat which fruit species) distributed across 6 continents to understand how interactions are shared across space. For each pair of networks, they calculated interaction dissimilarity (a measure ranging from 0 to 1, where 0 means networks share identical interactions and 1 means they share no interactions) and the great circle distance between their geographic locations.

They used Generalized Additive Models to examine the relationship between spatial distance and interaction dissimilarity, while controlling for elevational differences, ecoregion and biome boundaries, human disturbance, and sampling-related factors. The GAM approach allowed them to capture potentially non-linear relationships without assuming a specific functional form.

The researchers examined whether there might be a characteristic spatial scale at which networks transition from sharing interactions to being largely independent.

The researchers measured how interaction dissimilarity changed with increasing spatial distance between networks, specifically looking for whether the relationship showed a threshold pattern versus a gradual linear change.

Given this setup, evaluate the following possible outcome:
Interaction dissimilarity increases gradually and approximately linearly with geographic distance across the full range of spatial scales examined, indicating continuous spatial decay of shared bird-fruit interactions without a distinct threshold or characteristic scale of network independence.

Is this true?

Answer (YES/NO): NO